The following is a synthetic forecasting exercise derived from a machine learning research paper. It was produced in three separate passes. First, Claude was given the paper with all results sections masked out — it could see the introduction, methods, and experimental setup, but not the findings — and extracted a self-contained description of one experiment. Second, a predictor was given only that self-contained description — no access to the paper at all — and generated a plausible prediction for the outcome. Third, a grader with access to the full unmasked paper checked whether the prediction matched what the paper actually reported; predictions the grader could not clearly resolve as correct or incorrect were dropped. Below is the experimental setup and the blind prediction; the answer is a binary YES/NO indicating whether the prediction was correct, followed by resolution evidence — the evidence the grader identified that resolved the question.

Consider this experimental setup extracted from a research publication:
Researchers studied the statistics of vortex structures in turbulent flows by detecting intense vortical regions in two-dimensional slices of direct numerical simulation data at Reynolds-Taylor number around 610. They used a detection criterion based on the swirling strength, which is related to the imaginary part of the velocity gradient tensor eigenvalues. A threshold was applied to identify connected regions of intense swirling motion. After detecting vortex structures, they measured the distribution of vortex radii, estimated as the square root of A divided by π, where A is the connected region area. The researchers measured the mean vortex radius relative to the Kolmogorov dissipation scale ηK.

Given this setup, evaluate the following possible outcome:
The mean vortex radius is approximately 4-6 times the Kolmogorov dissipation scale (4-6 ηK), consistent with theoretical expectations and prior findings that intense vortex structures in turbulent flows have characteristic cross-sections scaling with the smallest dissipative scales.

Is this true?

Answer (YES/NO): NO